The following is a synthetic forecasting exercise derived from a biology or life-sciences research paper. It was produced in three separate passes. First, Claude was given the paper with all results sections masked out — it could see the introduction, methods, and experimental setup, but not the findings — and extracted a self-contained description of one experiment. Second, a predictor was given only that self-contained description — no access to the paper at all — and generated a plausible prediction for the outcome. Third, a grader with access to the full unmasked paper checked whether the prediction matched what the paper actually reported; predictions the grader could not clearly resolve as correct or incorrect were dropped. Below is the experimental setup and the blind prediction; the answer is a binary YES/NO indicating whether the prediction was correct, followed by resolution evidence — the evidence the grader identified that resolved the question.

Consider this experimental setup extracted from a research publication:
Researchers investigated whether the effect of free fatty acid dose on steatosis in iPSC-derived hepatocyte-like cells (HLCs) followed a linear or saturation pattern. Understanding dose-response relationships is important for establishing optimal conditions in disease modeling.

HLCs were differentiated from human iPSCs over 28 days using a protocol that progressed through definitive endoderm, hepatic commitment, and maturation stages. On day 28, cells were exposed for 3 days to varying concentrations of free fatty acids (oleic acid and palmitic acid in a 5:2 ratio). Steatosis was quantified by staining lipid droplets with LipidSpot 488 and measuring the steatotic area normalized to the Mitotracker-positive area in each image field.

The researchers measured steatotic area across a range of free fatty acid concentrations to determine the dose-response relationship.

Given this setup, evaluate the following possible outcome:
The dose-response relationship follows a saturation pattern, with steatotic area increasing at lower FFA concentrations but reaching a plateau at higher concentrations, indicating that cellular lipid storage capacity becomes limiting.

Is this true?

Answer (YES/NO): YES